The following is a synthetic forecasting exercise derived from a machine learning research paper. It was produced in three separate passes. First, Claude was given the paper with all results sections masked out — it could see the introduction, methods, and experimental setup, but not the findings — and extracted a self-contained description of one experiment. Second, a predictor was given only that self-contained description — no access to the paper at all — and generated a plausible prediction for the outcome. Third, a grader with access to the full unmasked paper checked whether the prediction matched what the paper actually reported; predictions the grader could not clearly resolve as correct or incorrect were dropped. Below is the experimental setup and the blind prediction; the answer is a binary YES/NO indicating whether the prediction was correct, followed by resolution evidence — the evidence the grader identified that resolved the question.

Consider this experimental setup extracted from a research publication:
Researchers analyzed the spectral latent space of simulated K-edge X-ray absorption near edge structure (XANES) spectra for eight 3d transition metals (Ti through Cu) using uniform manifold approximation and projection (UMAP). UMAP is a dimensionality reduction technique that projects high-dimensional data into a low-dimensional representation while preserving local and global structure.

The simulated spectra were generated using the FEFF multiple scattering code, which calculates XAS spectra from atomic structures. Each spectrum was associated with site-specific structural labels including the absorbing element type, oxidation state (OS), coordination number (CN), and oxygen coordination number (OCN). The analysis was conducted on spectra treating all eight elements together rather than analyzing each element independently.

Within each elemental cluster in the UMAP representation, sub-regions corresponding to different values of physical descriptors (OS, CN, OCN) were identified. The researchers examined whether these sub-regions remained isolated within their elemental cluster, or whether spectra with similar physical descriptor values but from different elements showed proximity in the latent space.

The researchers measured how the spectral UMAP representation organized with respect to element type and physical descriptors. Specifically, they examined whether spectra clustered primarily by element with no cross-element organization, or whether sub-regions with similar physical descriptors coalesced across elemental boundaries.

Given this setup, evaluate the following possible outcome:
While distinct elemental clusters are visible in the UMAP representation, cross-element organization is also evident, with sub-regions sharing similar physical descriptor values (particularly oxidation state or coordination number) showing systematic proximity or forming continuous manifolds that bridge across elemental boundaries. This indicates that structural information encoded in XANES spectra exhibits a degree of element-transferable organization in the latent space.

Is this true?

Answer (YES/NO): YES